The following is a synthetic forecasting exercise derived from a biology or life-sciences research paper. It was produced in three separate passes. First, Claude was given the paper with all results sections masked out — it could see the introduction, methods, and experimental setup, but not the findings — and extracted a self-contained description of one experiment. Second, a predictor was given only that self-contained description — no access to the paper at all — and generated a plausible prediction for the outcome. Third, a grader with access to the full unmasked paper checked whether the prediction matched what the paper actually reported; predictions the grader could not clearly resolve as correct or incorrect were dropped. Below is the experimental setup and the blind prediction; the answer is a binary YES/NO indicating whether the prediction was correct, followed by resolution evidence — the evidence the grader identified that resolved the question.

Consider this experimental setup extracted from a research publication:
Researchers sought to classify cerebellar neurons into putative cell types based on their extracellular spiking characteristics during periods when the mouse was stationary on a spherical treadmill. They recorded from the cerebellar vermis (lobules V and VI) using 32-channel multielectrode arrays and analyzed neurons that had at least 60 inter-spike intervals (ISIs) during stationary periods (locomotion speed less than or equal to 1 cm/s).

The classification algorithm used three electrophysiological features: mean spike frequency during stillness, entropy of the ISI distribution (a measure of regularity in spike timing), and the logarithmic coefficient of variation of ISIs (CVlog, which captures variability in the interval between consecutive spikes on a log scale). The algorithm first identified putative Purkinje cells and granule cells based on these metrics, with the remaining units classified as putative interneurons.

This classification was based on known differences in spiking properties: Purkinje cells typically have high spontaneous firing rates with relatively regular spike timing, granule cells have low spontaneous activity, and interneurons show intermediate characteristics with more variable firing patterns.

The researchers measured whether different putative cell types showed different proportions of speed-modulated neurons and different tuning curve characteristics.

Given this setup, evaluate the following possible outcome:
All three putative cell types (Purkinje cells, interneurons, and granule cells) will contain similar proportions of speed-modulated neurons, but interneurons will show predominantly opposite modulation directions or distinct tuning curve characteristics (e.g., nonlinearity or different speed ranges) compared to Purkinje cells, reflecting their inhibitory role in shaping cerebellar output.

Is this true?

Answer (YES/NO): NO